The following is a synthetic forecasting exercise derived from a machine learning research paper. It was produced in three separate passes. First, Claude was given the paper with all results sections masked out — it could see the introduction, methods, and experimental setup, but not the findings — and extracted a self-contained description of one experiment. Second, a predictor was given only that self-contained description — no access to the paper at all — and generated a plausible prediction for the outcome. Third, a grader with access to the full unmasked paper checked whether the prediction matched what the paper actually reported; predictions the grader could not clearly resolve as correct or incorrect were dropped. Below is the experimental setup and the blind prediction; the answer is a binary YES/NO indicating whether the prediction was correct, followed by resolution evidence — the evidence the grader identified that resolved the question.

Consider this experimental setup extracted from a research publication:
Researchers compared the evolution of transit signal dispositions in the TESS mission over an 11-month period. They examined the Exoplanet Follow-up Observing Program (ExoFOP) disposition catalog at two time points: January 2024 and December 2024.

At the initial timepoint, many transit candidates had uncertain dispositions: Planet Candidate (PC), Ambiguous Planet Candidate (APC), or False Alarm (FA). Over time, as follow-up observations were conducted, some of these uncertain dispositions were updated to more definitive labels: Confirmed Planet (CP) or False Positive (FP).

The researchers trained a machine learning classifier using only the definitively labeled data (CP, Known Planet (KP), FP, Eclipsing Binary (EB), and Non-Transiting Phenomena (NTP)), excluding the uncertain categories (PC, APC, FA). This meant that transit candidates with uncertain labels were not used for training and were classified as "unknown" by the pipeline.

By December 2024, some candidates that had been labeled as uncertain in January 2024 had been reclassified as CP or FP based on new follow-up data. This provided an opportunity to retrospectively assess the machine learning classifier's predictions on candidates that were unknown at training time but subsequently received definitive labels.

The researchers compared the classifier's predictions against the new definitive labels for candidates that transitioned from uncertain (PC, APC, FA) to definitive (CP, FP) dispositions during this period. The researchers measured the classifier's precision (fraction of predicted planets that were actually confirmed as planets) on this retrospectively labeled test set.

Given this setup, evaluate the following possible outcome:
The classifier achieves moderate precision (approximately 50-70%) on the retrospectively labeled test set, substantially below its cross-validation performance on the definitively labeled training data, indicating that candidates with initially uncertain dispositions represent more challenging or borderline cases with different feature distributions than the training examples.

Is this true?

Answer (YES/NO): NO